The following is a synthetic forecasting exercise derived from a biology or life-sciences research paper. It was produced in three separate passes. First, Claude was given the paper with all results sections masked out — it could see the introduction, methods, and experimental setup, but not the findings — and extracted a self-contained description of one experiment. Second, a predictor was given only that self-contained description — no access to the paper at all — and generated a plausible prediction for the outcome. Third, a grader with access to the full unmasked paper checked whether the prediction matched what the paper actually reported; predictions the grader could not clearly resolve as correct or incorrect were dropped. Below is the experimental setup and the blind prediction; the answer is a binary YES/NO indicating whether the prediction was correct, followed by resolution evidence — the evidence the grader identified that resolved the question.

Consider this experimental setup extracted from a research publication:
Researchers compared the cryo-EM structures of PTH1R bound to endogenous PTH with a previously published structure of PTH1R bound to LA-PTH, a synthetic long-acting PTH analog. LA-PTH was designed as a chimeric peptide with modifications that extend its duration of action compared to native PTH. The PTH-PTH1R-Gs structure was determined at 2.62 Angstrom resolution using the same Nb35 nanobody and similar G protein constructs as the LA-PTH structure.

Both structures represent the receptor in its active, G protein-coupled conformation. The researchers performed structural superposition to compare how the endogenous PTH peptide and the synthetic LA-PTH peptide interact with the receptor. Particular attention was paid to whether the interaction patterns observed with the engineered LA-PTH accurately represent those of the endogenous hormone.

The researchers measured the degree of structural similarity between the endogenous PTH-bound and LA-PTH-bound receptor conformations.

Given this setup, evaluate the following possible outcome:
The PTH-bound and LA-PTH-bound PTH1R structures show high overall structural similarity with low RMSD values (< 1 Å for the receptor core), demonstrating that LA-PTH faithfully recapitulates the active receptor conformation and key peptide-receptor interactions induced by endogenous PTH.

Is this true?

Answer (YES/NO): NO